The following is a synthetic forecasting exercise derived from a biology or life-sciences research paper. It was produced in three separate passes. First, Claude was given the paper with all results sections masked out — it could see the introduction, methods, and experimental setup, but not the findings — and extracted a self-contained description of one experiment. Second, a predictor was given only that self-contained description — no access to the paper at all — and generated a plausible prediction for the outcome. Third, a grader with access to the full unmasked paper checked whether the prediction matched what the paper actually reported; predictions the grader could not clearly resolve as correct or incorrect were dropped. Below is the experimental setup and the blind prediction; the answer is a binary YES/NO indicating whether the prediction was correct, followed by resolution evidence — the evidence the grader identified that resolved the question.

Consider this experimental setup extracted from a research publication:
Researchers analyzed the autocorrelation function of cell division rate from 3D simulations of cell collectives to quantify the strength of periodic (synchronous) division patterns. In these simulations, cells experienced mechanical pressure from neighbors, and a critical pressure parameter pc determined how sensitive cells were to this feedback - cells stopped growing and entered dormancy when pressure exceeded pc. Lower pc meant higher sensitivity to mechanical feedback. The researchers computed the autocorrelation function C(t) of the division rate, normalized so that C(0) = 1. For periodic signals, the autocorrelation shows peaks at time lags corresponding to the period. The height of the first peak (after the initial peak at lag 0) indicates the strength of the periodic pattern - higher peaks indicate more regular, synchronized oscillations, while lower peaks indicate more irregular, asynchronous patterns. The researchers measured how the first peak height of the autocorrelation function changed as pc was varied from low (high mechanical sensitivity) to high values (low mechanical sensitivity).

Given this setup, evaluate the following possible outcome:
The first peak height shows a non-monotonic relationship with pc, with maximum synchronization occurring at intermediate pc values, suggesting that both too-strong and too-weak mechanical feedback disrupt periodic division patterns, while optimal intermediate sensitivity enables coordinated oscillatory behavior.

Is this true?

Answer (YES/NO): NO